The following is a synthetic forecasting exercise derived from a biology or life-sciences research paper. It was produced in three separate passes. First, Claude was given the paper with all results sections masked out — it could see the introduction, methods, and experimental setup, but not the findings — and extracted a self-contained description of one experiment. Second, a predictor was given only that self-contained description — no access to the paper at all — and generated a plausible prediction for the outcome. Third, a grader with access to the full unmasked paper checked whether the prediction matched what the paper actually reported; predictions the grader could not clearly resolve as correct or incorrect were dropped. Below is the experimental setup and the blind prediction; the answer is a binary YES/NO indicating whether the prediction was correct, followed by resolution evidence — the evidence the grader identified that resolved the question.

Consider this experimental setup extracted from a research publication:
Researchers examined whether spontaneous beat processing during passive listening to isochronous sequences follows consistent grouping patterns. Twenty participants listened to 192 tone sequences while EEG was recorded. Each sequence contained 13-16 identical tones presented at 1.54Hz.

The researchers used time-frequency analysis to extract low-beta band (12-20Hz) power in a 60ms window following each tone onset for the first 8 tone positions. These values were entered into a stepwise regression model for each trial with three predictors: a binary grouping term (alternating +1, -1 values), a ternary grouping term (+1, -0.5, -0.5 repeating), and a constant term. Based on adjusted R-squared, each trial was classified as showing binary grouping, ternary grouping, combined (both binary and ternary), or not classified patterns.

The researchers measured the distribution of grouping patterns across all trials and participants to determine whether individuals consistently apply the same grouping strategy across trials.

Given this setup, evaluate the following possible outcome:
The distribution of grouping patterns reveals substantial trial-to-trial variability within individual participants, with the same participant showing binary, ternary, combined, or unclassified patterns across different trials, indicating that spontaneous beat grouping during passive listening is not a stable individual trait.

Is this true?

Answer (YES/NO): YES